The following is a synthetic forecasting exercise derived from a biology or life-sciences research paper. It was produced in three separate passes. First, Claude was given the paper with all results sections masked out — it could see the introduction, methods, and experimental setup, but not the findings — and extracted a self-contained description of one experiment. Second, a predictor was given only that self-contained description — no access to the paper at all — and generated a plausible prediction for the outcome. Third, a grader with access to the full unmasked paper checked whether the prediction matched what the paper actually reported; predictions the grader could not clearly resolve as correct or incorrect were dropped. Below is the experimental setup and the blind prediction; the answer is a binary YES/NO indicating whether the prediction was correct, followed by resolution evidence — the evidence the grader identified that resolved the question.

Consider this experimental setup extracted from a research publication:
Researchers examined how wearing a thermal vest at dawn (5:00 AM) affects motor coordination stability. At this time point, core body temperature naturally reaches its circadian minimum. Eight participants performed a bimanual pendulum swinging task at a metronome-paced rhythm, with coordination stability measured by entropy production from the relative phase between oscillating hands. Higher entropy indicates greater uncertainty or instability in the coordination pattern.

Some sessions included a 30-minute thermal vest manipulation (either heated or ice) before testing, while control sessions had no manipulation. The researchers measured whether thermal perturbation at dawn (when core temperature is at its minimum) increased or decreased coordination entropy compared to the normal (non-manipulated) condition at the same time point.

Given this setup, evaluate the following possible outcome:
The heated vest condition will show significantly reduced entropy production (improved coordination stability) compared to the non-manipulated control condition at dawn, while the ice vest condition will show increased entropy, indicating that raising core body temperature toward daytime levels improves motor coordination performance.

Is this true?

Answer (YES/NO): NO